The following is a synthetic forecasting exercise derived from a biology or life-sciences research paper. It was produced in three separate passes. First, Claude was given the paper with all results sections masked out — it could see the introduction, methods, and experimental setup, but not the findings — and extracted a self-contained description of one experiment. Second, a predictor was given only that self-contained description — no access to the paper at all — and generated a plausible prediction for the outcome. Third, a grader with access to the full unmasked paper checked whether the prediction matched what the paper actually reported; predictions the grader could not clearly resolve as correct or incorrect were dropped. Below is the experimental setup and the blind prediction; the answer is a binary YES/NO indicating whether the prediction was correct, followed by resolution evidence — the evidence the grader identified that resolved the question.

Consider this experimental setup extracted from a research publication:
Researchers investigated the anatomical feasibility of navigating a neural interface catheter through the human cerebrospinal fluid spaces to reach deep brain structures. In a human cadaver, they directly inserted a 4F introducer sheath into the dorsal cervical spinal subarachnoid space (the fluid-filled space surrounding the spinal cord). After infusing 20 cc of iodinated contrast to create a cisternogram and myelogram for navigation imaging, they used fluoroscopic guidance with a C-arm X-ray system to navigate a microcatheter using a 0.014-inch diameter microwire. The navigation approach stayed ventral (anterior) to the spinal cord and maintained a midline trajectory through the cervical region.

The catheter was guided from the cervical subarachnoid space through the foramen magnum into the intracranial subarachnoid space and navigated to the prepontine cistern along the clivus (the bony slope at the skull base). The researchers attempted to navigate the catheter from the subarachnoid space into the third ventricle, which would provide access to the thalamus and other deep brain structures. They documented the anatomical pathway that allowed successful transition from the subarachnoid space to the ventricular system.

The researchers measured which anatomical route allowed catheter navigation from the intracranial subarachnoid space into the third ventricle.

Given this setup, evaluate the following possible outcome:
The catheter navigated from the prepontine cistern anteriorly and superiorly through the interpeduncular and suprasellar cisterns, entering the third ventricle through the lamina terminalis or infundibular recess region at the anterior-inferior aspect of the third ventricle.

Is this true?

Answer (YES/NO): NO